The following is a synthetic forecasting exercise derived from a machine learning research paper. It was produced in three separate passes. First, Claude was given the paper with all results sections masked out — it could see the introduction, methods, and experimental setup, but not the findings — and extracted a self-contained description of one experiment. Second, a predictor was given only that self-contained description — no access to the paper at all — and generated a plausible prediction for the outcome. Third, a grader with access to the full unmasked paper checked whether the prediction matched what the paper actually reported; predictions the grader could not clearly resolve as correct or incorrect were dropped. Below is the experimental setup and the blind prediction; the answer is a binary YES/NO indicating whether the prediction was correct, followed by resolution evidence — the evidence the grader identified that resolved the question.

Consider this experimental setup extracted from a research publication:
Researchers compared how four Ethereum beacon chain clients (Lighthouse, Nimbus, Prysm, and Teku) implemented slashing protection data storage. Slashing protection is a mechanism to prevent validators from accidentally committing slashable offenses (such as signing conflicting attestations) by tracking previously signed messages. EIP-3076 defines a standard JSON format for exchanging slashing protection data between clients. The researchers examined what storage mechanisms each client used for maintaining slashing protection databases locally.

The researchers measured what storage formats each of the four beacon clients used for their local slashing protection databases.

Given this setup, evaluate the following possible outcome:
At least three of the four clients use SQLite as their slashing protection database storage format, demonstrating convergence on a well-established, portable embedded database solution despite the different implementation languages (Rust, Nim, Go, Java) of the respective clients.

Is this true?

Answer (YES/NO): NO